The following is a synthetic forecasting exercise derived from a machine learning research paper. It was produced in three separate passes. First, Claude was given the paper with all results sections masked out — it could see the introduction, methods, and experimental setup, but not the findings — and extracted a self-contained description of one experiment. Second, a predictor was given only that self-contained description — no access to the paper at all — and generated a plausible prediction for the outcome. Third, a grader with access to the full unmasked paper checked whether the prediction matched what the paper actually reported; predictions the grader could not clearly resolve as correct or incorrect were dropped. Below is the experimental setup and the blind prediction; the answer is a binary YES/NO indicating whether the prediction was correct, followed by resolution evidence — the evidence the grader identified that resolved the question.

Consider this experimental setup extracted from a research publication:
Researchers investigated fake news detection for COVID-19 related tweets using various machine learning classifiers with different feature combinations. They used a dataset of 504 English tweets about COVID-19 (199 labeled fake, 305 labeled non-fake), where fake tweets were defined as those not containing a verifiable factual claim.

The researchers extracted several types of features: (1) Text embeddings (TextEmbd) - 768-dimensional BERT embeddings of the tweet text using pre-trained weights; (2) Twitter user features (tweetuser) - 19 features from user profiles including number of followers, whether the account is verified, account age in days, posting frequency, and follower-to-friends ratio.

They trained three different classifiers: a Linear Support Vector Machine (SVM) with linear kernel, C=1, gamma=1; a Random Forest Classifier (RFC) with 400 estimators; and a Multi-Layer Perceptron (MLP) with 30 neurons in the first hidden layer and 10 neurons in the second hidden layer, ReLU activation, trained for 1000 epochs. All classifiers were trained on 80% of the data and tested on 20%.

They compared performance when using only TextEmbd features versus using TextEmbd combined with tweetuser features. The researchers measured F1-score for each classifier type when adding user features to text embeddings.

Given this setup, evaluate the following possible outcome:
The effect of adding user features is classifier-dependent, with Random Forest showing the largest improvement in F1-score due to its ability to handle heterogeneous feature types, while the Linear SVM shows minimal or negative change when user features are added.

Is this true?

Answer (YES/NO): NO